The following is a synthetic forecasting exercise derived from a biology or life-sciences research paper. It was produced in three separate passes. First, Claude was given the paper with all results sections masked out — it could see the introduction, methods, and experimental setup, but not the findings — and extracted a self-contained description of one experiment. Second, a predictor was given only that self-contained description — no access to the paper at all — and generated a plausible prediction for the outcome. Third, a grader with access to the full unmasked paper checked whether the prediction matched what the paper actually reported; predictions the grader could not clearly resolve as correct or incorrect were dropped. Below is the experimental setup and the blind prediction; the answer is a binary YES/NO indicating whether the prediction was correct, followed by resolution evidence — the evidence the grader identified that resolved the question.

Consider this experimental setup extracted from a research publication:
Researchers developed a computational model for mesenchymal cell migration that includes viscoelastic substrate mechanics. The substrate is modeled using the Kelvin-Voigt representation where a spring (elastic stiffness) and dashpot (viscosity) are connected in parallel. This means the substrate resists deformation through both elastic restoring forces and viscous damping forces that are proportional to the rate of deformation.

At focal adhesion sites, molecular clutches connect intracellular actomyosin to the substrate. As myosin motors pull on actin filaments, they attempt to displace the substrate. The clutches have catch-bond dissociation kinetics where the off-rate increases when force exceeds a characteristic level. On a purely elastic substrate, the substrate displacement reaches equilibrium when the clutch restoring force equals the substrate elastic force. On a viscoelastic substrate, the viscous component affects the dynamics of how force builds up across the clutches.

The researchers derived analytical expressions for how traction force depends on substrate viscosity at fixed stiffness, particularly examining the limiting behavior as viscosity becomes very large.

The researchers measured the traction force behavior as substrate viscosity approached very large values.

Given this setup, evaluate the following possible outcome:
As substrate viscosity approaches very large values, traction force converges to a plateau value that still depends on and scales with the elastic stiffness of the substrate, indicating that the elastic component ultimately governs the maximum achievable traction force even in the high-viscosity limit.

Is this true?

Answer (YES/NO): NO